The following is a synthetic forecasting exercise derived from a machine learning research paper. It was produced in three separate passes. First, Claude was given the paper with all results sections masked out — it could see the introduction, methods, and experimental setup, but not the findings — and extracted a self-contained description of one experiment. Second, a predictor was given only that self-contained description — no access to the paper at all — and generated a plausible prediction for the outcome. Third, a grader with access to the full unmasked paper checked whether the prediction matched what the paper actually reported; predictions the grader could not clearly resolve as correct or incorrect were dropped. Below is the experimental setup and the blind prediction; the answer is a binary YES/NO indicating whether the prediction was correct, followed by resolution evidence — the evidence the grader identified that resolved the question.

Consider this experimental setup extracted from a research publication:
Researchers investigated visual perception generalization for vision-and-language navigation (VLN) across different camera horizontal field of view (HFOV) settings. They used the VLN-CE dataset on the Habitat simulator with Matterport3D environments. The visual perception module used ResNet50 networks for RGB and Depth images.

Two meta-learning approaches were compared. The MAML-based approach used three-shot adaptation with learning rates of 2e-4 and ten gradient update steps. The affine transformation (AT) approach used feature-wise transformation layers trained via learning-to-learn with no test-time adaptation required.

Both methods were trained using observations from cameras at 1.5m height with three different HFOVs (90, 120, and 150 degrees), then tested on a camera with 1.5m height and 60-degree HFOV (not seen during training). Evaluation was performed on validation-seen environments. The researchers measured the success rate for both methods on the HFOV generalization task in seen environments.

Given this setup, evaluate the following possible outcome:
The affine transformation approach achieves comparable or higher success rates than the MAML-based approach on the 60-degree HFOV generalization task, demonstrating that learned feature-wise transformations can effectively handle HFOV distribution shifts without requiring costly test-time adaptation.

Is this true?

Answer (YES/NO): NO